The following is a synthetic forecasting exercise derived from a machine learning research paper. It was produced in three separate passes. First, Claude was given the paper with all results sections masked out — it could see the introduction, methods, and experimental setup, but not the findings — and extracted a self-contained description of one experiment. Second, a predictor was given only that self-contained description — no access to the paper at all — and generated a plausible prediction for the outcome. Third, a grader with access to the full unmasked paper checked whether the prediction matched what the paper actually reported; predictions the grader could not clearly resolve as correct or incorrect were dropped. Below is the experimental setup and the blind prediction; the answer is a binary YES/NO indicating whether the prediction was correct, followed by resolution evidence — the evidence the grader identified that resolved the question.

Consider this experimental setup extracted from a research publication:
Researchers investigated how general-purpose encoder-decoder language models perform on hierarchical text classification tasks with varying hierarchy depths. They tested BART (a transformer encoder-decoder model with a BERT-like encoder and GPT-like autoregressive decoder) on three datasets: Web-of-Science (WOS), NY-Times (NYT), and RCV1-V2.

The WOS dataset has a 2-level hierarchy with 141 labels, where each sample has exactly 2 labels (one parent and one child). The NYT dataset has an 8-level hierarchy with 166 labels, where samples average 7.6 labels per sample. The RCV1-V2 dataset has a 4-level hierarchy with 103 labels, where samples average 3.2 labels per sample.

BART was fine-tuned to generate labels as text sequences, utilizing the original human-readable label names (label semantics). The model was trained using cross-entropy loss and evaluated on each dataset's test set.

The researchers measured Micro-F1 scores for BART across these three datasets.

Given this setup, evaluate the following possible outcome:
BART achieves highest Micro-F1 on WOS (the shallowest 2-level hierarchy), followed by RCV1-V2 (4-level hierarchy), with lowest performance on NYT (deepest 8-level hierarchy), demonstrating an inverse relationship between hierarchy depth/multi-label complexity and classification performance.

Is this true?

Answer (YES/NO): NO